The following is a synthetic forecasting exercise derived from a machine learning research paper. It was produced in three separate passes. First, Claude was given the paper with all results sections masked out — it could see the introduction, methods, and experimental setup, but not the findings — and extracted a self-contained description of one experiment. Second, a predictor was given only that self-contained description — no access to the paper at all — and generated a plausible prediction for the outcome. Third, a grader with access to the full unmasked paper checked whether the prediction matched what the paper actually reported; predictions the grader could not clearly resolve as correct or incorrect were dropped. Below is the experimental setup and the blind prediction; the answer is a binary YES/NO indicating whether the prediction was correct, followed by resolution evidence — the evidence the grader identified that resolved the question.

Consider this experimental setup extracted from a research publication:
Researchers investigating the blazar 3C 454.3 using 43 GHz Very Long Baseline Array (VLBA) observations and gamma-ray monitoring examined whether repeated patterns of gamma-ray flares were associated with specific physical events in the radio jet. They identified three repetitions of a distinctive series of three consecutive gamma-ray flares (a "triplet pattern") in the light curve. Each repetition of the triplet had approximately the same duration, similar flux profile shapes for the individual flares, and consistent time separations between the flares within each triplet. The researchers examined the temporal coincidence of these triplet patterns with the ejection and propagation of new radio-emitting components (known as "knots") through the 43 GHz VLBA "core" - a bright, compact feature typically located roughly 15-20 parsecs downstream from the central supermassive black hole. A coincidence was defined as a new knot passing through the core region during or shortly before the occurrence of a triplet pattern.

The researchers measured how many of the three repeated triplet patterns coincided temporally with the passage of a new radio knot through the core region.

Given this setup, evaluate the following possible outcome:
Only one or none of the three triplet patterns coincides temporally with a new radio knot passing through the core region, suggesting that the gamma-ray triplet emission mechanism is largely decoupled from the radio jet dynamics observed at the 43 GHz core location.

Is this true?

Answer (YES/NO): NO